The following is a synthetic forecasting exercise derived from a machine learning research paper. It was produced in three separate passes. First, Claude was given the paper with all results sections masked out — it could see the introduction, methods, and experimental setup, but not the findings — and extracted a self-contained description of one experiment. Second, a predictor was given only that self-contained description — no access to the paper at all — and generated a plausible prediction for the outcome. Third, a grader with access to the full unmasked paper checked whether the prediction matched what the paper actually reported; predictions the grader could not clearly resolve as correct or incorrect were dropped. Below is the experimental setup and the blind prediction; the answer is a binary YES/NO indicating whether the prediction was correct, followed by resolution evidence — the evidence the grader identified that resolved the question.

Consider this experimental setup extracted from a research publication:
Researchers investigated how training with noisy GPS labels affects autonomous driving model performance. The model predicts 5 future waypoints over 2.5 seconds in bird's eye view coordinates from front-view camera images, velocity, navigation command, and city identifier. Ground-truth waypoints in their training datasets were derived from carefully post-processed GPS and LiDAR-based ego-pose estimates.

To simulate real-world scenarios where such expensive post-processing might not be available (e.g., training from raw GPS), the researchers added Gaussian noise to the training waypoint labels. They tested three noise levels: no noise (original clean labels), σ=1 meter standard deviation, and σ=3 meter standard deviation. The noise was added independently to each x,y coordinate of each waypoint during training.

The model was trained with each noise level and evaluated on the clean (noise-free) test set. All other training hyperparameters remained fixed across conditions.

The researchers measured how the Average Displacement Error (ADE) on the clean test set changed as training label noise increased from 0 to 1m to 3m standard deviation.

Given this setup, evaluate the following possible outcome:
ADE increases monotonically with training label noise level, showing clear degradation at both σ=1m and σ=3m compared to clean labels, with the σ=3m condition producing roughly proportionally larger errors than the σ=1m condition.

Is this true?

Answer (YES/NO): NO